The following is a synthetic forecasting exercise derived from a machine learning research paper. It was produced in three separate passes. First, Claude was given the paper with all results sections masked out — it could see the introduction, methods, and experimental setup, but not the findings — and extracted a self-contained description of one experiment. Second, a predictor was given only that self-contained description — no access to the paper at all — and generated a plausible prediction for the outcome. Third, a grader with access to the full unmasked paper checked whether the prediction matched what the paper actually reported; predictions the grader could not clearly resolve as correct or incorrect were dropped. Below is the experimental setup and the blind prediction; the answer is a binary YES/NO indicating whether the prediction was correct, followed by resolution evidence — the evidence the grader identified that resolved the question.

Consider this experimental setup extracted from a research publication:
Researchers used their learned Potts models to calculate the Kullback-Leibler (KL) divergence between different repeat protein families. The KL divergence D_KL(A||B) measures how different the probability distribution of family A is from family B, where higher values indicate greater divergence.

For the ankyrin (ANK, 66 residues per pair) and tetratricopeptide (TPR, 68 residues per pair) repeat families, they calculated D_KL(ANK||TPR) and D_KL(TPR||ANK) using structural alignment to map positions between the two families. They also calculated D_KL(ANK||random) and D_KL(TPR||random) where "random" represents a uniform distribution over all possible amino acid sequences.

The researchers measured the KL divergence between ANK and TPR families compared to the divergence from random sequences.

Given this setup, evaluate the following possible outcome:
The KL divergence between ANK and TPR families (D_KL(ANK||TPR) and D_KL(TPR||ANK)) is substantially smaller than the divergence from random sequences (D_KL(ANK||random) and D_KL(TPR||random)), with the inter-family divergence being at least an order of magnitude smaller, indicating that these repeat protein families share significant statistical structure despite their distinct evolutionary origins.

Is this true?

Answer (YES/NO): NO